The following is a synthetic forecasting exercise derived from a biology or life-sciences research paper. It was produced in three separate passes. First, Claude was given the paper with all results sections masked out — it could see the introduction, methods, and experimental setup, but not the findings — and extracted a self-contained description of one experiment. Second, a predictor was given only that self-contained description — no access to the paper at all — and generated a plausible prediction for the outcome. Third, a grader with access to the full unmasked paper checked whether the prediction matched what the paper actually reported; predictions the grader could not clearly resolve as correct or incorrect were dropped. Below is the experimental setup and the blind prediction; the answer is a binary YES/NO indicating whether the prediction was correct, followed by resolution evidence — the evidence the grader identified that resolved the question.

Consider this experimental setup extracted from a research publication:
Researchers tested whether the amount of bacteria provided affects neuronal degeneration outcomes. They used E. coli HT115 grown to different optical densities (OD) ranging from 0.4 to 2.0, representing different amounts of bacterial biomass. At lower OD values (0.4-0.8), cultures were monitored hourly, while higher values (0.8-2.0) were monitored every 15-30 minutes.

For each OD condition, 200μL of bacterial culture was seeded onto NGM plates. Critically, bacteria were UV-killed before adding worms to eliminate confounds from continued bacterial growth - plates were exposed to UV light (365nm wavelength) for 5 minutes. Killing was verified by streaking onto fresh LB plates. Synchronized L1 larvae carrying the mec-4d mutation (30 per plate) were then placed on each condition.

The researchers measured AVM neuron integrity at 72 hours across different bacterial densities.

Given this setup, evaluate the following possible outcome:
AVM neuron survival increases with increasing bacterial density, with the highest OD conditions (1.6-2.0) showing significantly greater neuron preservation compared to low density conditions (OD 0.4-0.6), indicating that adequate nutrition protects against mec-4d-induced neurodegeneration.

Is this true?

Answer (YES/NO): NO